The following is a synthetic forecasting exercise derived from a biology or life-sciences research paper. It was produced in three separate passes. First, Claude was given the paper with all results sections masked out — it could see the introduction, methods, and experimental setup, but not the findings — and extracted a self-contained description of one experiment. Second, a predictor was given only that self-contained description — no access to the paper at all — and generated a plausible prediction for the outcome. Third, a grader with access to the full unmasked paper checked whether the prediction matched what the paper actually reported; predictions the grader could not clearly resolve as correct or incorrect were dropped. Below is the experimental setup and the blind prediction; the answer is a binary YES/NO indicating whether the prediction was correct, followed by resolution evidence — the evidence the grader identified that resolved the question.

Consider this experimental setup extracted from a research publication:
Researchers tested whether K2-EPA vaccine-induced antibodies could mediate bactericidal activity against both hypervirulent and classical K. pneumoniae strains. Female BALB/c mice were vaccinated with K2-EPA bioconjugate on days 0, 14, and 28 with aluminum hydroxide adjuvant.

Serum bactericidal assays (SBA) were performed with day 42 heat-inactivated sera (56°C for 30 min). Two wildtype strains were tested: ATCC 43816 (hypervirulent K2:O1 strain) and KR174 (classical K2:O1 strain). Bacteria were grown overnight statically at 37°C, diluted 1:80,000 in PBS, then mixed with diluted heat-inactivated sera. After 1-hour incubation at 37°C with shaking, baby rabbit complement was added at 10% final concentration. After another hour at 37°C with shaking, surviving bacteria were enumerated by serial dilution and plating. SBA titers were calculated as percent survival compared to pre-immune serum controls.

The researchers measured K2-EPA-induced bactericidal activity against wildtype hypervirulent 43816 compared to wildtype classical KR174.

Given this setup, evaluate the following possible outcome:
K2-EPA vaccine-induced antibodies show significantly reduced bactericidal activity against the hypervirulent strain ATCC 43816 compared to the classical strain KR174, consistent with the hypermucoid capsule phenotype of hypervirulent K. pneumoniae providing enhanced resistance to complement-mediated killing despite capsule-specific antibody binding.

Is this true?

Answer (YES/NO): NO